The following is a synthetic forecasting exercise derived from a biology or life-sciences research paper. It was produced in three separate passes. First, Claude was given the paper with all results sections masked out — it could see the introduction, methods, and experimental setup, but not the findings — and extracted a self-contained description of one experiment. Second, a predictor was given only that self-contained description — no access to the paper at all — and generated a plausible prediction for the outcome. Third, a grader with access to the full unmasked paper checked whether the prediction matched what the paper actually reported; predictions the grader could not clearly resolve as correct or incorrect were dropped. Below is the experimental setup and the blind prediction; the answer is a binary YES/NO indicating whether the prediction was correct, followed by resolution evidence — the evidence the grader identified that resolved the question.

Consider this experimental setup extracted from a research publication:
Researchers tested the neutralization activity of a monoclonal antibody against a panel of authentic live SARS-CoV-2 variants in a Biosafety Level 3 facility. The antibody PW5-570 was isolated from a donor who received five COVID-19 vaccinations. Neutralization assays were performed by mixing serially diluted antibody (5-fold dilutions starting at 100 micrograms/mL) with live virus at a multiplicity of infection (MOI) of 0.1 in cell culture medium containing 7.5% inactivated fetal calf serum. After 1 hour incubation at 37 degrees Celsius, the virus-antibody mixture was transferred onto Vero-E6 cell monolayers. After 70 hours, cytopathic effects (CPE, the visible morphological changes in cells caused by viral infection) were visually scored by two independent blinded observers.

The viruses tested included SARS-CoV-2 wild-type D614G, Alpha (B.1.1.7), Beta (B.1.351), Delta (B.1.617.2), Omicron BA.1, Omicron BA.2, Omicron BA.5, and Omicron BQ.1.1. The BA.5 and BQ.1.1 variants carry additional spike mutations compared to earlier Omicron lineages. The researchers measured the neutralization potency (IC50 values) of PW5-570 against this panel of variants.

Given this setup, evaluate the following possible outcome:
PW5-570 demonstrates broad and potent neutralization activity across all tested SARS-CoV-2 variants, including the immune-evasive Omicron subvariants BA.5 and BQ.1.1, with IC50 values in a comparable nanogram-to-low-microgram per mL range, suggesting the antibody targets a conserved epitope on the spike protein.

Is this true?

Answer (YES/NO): NO